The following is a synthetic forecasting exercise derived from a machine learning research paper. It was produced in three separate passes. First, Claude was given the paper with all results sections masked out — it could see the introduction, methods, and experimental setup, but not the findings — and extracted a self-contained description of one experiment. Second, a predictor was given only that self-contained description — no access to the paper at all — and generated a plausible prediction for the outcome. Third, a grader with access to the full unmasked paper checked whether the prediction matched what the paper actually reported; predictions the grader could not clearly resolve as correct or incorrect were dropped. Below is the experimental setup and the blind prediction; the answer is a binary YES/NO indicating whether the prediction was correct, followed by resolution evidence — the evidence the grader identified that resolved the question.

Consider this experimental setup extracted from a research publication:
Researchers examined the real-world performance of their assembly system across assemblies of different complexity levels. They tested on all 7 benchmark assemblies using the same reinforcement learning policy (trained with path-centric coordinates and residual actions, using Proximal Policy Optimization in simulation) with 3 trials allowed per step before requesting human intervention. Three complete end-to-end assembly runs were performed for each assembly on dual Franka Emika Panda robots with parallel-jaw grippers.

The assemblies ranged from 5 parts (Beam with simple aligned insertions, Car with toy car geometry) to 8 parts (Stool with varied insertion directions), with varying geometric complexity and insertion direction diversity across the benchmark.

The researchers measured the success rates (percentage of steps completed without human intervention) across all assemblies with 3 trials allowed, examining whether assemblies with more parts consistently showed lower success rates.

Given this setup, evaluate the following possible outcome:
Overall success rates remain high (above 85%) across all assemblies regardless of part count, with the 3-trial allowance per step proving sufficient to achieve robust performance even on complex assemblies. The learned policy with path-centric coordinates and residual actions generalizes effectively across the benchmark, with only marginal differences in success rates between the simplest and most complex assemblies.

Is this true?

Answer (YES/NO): NO